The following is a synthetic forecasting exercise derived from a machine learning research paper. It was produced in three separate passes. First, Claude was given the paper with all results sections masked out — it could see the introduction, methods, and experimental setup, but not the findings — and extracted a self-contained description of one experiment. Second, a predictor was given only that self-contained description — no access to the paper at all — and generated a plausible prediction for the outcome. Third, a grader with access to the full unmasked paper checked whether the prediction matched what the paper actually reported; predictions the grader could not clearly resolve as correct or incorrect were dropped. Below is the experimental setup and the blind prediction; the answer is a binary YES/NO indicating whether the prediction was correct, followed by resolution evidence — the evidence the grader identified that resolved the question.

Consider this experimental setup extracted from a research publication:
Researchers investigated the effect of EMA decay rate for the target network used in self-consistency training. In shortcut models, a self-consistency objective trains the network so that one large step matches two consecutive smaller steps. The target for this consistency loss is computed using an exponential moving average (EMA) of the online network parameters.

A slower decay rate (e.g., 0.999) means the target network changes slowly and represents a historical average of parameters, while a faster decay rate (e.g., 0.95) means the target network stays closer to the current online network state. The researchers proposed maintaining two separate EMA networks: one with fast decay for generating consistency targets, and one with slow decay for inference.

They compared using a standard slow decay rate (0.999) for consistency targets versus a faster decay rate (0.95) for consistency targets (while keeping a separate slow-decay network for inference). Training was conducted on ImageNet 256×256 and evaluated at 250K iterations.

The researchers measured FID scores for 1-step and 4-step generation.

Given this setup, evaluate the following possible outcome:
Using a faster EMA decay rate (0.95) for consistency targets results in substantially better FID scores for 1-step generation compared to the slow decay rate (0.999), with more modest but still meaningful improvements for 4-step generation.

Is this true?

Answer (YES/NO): NO